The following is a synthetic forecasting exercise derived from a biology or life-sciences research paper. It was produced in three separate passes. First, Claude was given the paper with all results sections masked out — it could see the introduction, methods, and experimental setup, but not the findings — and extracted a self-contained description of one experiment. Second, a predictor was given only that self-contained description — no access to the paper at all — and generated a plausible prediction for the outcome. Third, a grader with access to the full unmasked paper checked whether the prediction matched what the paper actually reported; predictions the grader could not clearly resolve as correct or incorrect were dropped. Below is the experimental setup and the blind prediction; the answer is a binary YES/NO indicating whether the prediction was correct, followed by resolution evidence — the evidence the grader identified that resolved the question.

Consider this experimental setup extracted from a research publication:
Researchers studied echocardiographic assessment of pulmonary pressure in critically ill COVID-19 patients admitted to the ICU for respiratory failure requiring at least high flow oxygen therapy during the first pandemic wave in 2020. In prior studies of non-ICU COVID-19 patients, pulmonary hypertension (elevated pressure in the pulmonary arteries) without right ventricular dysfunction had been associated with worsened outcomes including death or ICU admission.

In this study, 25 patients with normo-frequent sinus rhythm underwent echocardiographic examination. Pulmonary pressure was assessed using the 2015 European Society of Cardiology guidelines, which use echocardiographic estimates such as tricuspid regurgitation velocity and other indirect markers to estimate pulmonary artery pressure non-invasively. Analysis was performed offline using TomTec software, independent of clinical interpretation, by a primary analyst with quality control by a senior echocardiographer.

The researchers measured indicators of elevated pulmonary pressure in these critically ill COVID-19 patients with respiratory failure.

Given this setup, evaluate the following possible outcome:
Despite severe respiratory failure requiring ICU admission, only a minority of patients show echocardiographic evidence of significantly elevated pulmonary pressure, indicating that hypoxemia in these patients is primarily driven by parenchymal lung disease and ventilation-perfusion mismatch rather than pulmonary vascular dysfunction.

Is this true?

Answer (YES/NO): NO